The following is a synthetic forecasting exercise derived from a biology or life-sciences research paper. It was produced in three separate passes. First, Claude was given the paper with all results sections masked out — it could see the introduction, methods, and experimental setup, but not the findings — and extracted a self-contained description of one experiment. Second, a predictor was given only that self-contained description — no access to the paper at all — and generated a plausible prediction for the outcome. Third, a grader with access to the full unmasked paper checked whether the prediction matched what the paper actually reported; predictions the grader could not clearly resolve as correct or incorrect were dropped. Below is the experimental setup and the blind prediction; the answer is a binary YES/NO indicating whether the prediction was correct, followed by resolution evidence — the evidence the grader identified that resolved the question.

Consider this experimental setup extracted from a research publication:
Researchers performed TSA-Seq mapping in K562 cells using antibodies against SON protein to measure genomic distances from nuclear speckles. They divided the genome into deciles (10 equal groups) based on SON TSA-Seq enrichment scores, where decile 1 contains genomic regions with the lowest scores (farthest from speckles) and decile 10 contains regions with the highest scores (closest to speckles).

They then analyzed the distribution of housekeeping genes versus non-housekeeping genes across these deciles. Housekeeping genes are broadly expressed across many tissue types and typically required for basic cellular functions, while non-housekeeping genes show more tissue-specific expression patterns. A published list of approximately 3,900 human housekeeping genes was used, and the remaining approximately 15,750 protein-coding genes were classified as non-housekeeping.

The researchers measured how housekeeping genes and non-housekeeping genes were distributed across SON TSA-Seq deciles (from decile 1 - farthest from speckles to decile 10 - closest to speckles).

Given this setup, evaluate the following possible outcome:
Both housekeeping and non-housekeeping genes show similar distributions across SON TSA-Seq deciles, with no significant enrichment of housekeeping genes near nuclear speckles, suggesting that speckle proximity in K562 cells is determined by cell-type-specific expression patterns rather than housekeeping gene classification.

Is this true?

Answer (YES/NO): NO